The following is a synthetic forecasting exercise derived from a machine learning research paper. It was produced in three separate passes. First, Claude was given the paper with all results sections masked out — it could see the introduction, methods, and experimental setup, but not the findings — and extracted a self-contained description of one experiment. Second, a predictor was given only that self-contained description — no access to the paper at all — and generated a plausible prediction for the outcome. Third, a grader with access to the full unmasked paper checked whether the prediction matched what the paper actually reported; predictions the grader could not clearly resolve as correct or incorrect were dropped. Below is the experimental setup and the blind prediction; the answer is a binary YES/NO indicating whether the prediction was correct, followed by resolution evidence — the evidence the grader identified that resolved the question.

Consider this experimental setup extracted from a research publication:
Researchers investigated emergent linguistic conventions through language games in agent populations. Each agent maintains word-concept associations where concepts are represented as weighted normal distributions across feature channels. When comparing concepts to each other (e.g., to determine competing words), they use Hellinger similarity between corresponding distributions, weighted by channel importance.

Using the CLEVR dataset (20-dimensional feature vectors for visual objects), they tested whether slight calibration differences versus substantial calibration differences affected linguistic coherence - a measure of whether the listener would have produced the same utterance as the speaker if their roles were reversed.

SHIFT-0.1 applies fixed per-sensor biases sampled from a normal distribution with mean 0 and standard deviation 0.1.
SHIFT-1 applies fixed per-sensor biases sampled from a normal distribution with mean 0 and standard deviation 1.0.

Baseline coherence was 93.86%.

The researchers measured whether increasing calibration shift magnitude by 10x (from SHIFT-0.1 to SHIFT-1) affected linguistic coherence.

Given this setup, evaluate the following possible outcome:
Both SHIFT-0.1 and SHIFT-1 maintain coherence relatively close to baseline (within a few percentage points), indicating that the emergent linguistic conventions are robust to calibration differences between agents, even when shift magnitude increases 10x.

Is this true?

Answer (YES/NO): YES